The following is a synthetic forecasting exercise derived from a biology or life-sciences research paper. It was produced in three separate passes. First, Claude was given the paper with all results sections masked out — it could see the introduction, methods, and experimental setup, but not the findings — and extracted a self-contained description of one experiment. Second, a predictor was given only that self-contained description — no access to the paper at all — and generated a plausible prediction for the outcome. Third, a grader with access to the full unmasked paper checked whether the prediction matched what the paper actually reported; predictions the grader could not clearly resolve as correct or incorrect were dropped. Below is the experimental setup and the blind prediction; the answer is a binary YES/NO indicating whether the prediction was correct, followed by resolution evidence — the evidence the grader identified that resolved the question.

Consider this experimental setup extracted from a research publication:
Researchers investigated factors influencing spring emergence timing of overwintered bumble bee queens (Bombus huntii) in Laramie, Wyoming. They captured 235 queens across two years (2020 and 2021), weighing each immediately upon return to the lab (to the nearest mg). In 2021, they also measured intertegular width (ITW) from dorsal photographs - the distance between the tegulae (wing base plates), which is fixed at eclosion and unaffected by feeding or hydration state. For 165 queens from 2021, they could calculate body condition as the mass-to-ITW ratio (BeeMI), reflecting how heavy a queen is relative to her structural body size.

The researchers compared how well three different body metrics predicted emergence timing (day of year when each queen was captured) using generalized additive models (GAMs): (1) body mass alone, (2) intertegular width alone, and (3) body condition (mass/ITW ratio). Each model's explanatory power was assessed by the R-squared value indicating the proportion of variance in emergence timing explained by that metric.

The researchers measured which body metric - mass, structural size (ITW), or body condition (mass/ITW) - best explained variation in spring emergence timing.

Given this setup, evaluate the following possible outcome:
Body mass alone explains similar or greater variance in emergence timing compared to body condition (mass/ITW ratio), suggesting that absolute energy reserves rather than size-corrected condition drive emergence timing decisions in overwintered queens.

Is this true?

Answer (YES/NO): NO